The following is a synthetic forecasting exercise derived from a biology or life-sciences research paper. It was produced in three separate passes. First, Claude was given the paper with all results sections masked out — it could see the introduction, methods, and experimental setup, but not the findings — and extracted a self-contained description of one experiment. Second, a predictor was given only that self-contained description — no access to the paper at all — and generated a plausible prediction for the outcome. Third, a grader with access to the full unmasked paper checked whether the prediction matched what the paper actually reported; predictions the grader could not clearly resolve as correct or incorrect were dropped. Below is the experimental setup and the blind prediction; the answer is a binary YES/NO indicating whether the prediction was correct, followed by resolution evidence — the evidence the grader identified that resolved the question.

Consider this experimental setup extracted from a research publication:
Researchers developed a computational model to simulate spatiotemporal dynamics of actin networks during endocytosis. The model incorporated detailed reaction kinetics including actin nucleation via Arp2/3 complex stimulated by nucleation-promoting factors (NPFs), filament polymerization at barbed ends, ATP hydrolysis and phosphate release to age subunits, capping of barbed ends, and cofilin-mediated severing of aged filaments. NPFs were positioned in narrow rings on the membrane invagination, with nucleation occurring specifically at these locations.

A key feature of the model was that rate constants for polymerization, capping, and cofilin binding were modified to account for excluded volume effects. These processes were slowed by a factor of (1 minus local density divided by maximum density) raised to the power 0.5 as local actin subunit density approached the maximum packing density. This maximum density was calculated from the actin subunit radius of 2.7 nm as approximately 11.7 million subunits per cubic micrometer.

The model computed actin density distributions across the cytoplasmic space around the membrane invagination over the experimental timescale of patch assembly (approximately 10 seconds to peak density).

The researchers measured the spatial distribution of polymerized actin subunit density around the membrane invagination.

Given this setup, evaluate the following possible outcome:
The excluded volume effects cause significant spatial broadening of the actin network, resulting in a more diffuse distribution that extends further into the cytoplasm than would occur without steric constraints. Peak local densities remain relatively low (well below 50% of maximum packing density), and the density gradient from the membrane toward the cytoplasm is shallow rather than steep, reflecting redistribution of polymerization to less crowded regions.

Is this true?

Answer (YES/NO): NO